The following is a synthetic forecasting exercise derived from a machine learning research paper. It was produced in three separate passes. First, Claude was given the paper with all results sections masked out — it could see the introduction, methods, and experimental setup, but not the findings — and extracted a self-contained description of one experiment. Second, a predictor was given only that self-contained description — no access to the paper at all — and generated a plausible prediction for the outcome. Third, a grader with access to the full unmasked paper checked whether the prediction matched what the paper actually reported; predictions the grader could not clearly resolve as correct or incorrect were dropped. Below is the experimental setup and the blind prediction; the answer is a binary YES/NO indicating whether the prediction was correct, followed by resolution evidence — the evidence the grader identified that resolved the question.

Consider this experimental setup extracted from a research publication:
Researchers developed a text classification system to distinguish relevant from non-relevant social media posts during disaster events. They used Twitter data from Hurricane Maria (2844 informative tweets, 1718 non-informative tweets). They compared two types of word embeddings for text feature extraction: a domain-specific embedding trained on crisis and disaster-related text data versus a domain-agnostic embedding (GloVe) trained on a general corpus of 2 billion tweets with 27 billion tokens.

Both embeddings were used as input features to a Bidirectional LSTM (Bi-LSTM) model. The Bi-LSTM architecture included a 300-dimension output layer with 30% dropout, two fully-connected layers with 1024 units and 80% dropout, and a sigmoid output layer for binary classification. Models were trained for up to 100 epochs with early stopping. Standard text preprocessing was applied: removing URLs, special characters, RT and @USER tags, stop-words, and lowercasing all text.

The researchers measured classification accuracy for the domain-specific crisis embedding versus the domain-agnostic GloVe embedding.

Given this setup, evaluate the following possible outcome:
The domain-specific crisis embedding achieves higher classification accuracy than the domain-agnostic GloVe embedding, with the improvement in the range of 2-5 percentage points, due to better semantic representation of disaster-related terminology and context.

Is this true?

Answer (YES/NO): NO